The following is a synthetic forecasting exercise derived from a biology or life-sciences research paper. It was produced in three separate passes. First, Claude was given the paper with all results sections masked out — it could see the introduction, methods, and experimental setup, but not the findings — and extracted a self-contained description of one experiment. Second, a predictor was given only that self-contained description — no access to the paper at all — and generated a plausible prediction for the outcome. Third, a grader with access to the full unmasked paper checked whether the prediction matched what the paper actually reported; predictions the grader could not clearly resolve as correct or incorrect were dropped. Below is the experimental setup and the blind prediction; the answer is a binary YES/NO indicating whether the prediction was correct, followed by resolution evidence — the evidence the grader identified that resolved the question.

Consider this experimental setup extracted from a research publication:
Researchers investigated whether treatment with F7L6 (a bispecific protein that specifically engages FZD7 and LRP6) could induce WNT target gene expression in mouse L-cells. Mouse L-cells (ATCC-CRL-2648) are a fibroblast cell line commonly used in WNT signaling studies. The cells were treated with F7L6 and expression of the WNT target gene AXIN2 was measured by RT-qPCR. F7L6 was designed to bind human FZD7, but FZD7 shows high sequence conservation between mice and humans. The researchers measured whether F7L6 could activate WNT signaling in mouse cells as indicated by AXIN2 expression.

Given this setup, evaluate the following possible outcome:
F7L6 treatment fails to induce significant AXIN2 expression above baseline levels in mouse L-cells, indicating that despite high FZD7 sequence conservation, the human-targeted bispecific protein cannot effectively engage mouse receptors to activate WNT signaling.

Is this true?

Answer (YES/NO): YES